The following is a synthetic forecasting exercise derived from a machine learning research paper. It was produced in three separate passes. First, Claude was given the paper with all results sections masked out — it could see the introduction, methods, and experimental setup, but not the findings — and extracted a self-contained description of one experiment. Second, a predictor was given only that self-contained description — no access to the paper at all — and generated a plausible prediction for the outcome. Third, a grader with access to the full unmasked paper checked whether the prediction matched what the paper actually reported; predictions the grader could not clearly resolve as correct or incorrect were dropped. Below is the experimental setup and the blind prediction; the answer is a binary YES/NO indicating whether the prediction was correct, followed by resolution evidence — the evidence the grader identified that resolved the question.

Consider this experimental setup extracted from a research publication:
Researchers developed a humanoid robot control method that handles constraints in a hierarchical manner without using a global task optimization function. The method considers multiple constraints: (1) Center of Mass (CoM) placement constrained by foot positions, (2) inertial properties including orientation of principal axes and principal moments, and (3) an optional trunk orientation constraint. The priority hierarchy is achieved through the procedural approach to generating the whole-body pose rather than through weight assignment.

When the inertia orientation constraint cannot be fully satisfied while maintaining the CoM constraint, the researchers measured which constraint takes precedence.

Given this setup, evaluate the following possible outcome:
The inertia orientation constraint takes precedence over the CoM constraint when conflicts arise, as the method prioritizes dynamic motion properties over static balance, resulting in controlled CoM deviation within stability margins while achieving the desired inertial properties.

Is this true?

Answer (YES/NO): NO